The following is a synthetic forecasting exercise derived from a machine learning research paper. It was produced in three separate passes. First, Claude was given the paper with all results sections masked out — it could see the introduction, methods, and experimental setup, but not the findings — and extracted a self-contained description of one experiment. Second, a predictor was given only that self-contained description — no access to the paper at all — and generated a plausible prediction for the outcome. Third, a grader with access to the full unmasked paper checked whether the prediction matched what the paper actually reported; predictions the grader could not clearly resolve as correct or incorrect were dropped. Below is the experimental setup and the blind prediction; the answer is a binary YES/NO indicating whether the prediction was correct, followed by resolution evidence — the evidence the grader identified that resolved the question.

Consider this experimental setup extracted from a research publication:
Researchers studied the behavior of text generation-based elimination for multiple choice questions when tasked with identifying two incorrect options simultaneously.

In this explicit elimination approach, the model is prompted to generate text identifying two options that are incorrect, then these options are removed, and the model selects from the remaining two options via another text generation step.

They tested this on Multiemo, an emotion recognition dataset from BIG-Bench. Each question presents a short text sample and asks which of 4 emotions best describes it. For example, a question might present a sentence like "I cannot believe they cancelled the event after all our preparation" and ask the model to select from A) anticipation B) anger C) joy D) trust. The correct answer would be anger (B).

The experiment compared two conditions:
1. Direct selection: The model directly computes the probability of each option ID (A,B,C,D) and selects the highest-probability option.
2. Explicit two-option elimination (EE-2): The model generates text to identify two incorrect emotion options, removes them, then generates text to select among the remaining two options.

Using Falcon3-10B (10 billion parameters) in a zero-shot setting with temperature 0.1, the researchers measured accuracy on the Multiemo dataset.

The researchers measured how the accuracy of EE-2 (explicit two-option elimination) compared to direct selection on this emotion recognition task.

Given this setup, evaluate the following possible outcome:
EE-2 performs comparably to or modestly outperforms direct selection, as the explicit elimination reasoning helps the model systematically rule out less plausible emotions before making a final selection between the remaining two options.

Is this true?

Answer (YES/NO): NO